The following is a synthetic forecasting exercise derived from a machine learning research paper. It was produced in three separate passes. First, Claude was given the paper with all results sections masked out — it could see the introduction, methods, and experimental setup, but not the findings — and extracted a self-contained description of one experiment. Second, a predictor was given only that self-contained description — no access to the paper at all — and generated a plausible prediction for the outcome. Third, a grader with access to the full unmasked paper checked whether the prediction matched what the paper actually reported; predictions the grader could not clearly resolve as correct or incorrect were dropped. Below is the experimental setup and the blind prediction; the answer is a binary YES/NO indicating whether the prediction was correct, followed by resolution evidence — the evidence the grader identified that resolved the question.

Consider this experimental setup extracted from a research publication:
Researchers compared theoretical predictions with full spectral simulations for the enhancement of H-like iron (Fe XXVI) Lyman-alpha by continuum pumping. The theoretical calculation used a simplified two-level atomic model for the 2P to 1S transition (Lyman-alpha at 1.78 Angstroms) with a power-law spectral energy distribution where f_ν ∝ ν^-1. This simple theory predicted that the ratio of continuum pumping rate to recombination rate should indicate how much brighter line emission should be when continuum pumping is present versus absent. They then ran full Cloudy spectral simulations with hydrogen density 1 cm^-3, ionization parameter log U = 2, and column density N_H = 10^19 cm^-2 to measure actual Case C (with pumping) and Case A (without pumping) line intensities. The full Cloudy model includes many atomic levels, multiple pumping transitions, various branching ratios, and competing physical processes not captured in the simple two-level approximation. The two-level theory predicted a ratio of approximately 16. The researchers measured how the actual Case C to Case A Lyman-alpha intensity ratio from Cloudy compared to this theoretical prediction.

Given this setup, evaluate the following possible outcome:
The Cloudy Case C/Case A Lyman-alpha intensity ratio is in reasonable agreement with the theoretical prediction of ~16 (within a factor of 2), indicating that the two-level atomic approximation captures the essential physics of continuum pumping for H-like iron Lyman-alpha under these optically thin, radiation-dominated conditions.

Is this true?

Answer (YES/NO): YES